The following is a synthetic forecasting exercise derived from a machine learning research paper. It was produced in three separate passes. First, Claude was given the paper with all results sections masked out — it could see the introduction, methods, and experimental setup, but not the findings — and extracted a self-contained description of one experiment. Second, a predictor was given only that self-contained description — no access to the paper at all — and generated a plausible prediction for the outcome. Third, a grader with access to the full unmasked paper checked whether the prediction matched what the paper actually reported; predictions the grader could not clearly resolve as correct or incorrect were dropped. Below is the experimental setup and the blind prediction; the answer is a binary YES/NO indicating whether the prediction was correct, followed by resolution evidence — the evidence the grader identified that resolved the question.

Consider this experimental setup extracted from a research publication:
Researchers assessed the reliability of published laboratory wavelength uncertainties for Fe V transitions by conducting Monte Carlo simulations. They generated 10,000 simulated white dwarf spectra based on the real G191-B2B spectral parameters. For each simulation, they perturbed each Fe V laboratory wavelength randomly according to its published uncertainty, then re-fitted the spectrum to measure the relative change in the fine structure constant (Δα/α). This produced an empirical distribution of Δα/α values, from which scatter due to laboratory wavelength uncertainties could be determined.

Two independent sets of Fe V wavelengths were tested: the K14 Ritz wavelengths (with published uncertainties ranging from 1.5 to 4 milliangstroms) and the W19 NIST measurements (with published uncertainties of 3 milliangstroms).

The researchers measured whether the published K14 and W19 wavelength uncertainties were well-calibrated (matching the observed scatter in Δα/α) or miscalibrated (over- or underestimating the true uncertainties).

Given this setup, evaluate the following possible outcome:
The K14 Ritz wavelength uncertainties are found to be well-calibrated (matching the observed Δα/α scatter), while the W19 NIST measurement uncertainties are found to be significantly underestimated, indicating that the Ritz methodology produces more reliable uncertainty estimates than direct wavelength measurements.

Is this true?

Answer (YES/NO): NO